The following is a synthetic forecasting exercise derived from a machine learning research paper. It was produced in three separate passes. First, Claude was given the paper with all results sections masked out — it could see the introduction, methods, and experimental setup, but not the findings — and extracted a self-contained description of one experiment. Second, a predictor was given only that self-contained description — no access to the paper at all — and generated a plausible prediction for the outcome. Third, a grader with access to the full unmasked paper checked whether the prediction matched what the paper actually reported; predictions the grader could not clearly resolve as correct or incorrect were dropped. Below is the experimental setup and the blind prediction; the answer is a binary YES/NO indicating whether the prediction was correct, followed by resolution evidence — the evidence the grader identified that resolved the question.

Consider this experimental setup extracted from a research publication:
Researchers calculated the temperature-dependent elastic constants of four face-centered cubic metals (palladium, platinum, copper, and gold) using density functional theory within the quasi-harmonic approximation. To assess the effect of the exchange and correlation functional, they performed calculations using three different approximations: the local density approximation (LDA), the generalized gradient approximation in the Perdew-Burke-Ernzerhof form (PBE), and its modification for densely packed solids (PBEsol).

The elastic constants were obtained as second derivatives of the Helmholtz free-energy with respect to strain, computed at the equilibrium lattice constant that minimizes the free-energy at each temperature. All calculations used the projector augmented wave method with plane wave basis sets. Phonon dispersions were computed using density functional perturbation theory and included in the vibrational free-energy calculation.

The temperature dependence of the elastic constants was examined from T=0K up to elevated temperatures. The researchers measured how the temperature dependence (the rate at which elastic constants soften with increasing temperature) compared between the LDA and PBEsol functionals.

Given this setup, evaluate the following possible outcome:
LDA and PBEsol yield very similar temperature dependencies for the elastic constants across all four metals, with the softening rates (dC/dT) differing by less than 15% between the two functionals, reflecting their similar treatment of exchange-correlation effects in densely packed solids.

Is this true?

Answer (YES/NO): NO